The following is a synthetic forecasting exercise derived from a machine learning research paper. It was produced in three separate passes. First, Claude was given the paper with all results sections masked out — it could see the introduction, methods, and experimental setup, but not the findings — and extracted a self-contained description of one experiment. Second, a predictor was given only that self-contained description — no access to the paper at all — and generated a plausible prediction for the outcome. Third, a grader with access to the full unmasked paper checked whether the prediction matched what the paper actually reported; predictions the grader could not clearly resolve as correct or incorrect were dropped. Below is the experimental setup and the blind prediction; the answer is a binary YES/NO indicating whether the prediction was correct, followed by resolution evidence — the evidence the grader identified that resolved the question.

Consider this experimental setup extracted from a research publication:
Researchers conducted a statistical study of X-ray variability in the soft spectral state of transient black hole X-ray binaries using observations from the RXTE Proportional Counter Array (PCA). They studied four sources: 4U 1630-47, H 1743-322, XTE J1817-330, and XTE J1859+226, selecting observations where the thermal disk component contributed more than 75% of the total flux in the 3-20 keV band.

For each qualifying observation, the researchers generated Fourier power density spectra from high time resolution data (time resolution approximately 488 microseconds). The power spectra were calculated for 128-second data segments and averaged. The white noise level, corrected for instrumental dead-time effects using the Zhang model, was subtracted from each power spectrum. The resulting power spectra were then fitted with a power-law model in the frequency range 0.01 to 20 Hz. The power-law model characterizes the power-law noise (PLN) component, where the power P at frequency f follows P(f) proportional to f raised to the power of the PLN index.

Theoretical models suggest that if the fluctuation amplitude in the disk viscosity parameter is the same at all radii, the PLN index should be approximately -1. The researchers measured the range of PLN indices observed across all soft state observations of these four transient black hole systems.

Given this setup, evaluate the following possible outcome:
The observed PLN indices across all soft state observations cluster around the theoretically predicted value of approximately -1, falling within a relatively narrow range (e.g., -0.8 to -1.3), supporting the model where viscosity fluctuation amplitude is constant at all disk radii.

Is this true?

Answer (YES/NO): NO